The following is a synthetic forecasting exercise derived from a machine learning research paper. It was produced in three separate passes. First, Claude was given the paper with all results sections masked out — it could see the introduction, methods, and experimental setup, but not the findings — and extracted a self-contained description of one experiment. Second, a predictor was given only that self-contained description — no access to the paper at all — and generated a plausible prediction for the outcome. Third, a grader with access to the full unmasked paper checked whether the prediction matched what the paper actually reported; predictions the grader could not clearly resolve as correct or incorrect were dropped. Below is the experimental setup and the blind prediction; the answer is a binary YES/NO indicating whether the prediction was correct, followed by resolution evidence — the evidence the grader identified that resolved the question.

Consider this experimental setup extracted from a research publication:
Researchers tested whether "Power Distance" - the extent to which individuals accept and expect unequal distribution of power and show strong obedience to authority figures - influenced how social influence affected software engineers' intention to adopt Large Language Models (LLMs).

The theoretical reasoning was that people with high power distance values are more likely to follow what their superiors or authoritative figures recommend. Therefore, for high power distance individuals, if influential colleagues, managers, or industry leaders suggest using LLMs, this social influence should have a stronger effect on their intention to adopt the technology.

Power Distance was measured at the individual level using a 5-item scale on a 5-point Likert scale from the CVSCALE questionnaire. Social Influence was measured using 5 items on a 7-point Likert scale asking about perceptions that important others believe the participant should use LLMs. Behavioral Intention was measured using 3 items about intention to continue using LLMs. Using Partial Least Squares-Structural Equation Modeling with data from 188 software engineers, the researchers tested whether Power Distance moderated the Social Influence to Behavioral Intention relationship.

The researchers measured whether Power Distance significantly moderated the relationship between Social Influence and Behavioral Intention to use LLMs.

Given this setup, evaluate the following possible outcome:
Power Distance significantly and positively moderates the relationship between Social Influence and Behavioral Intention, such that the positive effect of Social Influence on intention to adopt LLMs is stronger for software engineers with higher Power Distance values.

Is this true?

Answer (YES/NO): NO